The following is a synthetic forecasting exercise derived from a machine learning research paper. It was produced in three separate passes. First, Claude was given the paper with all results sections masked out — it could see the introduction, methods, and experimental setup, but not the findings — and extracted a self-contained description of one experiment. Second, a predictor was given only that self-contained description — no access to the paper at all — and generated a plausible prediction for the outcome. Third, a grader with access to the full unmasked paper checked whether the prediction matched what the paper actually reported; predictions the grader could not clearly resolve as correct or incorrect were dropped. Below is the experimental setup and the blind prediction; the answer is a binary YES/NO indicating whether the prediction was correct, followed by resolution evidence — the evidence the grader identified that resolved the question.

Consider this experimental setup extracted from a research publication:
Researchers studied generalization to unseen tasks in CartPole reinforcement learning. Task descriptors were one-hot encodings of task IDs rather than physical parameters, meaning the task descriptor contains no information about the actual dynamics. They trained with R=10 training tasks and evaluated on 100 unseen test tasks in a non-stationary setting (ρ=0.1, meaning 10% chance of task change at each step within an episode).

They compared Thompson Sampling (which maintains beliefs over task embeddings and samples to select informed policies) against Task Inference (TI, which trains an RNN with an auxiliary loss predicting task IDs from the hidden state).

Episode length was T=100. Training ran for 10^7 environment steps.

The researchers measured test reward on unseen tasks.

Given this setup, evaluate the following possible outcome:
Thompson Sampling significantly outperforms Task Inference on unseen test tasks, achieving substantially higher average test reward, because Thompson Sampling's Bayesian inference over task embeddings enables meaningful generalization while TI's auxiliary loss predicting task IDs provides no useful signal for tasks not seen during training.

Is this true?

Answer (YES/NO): NO